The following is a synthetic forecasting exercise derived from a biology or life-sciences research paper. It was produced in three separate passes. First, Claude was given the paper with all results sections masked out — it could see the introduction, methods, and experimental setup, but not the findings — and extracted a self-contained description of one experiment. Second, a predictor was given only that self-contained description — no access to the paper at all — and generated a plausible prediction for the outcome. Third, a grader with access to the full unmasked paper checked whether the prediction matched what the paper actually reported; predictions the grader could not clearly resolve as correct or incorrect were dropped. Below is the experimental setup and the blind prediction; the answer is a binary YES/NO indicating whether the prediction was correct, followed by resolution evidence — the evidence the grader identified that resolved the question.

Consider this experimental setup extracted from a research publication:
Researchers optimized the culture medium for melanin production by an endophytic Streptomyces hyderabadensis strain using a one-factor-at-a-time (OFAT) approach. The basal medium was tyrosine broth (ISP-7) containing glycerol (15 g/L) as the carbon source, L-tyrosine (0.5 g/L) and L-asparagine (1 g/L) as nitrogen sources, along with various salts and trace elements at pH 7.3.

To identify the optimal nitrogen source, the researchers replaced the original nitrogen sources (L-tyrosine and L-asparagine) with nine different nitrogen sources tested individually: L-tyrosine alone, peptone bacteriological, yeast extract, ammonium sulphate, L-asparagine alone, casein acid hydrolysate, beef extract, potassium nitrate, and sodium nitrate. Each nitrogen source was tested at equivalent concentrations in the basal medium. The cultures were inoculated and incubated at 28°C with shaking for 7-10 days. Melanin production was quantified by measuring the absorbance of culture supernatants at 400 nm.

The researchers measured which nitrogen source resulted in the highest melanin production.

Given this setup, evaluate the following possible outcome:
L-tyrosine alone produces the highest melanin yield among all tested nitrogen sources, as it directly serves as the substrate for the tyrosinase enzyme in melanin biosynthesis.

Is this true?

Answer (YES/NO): NO